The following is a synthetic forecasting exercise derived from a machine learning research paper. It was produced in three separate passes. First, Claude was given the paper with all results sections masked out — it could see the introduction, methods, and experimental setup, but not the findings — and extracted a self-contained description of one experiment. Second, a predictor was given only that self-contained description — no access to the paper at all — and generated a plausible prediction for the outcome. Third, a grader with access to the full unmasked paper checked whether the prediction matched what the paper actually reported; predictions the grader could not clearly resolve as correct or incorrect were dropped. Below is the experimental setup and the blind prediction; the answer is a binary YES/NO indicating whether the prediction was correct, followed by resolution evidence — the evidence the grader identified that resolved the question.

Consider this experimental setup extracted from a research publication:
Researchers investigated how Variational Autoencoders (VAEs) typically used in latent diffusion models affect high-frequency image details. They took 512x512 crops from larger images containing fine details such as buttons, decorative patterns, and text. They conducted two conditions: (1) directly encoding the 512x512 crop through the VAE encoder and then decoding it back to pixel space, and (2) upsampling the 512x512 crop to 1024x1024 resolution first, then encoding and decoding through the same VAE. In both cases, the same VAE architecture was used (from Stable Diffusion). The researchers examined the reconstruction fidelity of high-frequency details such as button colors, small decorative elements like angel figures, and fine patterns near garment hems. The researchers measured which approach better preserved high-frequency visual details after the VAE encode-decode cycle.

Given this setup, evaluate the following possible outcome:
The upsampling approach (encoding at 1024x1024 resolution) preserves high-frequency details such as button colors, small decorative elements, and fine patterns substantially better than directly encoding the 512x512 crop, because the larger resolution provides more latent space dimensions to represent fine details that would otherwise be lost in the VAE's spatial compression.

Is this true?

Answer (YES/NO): YES